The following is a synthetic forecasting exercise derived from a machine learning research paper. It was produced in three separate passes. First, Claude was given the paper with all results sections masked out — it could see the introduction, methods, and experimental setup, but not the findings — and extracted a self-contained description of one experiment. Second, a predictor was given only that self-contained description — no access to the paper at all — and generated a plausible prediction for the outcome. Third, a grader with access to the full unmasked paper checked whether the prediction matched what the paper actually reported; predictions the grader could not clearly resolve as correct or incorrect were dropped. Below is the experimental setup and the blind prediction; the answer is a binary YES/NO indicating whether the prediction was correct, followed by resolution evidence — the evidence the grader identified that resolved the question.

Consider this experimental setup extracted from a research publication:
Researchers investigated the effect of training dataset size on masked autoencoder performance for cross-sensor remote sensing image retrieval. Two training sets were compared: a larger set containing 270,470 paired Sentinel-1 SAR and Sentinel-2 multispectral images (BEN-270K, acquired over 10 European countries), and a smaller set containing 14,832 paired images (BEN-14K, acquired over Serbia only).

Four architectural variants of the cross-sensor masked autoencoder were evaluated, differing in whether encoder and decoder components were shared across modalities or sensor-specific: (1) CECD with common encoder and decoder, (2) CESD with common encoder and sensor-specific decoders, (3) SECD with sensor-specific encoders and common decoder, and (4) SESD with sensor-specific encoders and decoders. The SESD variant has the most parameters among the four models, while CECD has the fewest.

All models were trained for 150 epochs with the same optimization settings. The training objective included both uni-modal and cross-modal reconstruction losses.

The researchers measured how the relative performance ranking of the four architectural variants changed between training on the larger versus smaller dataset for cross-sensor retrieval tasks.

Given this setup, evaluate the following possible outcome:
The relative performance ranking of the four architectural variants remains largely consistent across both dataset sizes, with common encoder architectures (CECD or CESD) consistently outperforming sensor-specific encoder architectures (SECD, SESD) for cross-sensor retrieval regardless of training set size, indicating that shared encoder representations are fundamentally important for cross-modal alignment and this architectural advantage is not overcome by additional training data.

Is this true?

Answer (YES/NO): NO